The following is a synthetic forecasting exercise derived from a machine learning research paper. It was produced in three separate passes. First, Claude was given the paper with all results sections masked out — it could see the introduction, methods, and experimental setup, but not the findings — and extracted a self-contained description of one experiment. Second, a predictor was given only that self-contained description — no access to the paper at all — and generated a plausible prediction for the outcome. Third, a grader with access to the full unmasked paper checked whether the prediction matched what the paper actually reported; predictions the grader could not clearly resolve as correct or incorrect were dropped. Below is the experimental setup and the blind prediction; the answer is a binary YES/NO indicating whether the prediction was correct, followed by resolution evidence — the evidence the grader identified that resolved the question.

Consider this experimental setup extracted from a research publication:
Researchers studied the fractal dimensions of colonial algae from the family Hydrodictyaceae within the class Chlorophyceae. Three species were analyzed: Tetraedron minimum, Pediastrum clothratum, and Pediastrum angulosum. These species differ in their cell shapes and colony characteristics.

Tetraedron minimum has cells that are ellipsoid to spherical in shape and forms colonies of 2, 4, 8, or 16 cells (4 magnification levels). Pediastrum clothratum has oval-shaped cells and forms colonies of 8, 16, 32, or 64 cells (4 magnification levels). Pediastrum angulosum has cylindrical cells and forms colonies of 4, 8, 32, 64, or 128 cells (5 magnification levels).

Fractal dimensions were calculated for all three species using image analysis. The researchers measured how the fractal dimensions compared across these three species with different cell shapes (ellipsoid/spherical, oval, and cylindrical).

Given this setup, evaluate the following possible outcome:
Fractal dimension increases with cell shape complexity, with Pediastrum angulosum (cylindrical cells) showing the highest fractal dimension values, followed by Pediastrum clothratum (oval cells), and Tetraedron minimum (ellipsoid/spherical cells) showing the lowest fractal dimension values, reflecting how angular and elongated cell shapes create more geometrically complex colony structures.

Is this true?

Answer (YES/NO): YES